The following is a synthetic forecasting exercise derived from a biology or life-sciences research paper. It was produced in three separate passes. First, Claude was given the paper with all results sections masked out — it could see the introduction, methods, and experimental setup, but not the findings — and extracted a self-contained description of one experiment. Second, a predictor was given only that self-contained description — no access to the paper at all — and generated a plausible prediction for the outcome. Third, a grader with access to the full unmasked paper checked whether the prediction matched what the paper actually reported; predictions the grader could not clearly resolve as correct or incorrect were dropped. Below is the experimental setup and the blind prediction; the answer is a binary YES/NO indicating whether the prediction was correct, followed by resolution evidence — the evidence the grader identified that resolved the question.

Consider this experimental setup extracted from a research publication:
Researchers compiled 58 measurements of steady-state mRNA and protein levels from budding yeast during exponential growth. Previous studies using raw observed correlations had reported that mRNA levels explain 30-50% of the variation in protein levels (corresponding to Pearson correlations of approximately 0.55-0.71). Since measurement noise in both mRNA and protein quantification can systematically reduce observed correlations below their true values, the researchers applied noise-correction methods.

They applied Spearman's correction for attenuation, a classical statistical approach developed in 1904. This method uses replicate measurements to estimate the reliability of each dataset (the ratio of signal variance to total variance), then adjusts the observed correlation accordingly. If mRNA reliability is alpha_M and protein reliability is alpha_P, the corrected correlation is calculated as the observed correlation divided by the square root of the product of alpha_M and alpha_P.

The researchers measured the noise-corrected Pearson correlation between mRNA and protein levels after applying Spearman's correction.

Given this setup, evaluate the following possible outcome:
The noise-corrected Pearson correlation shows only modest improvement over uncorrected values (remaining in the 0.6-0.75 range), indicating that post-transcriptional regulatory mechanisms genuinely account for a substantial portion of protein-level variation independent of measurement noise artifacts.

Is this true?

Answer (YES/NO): NO